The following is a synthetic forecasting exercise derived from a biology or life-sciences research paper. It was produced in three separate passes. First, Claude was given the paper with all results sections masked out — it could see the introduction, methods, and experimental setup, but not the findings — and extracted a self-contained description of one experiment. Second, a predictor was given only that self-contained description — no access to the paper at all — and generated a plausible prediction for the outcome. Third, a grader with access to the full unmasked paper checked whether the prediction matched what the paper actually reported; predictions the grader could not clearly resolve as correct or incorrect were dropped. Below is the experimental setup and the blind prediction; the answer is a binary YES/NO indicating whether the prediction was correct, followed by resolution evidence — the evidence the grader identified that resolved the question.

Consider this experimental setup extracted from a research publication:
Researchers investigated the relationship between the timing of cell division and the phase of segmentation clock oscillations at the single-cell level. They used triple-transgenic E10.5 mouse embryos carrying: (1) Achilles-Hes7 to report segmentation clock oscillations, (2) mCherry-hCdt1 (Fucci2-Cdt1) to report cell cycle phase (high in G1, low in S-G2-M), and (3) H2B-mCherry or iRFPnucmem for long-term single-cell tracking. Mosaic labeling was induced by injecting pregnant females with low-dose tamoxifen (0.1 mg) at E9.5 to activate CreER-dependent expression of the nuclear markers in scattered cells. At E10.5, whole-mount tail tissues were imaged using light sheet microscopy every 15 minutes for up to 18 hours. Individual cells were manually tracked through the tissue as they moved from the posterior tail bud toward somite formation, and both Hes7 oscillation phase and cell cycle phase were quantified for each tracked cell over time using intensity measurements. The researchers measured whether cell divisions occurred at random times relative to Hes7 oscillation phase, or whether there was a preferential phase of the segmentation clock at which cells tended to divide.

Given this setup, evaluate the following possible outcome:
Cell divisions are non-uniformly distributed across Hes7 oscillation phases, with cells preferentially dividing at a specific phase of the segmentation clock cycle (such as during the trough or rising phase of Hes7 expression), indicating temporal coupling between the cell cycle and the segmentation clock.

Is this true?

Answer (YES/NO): YES